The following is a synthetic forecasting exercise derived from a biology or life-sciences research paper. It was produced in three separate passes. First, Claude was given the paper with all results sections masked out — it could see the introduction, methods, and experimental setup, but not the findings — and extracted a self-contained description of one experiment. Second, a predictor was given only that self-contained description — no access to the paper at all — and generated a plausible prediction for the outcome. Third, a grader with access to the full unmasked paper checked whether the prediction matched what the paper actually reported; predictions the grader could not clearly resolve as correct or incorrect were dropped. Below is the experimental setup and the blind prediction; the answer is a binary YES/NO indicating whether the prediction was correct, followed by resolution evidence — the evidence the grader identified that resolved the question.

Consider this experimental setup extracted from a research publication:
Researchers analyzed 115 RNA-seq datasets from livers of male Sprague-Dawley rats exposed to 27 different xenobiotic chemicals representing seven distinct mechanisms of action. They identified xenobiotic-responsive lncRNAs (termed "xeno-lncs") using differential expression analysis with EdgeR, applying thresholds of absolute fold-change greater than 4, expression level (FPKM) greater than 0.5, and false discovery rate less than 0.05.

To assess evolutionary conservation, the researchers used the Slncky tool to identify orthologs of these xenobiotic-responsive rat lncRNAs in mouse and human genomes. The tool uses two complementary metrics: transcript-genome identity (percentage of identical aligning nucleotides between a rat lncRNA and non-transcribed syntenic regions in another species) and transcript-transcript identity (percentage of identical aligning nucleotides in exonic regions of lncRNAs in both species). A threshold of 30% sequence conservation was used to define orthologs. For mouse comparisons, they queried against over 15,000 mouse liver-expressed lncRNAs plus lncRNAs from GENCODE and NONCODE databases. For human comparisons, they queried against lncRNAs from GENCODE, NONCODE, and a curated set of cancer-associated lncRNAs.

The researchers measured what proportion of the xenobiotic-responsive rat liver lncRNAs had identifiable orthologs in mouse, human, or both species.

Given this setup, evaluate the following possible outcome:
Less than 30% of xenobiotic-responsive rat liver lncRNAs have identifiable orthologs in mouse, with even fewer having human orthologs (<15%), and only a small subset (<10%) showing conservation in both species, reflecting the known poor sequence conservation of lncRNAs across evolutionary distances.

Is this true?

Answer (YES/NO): NO